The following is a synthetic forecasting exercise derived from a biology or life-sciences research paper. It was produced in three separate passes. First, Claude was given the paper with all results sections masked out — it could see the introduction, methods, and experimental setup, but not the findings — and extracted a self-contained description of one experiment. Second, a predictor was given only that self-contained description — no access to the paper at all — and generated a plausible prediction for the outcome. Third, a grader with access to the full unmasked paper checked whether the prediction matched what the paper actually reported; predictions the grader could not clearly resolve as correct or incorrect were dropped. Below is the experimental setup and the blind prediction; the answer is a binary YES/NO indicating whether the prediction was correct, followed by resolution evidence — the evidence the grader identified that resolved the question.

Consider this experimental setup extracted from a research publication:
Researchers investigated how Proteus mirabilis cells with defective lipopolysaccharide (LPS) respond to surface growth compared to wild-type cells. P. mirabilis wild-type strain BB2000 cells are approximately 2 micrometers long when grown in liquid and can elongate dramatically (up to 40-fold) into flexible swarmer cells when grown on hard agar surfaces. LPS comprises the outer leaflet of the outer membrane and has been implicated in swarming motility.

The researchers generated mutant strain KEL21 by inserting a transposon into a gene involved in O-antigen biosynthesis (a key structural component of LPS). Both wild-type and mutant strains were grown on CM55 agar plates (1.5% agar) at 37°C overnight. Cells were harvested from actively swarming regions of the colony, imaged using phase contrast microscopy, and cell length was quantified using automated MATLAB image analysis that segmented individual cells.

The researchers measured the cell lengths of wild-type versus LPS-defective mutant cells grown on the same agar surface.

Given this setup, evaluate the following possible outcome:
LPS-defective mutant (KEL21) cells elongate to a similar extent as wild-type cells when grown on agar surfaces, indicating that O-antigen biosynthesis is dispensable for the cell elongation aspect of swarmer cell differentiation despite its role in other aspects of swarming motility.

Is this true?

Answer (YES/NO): NO